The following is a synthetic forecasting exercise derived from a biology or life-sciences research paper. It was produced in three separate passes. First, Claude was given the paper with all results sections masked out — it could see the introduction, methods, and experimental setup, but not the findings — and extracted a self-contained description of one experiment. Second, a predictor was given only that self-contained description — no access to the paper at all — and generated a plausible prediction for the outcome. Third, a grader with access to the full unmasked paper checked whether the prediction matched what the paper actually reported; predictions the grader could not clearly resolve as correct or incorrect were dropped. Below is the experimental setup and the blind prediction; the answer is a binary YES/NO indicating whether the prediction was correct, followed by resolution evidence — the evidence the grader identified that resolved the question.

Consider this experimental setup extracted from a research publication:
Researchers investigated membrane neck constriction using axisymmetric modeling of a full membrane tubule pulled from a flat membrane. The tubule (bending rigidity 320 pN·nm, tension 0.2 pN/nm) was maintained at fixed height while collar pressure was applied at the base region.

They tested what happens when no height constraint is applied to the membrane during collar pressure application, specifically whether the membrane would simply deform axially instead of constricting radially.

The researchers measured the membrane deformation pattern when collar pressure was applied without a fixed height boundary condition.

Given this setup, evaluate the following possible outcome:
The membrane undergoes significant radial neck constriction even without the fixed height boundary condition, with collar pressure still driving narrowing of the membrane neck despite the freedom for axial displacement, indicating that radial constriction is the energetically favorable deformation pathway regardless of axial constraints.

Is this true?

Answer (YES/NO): NO